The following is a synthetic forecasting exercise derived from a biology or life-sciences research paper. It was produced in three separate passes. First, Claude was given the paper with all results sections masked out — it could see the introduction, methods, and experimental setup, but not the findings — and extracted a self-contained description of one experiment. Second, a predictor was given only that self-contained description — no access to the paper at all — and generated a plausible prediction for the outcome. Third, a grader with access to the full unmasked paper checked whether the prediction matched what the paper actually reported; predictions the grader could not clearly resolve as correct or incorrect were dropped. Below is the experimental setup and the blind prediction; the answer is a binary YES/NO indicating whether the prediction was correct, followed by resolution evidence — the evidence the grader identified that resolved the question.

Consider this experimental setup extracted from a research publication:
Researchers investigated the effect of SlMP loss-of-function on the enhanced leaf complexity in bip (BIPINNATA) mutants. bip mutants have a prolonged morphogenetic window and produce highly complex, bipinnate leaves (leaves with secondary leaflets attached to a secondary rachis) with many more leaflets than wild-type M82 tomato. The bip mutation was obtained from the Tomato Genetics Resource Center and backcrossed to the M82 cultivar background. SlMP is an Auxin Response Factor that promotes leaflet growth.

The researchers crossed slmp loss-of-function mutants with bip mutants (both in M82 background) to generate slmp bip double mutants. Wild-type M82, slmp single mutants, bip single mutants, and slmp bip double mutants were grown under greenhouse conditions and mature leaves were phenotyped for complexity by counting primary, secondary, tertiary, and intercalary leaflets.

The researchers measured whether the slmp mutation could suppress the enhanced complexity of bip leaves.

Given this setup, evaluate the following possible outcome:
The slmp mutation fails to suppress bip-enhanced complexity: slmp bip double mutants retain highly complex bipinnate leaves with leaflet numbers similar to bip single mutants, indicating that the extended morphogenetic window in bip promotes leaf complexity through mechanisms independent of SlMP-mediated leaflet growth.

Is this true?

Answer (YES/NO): NO